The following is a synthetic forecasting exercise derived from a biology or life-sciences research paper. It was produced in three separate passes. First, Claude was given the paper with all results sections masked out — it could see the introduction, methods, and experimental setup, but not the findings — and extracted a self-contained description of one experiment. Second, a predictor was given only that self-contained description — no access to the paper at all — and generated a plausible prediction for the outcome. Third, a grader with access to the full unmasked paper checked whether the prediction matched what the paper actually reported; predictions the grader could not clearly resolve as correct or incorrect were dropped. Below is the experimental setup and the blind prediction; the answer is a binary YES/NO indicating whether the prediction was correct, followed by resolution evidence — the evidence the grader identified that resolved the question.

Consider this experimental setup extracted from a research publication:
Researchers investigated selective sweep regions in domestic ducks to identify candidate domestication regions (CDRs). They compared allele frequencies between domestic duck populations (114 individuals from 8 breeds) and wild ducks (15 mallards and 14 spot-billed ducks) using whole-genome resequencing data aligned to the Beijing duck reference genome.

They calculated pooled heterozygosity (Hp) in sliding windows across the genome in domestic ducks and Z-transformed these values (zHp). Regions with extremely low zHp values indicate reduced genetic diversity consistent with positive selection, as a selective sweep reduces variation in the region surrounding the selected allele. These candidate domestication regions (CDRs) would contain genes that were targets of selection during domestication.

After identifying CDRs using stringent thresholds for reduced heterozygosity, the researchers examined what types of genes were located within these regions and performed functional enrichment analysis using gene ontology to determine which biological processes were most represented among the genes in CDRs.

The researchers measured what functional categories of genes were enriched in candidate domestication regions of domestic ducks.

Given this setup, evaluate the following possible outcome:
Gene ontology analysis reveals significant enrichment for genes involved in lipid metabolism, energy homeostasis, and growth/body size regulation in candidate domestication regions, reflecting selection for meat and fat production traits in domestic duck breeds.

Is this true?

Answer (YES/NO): NO